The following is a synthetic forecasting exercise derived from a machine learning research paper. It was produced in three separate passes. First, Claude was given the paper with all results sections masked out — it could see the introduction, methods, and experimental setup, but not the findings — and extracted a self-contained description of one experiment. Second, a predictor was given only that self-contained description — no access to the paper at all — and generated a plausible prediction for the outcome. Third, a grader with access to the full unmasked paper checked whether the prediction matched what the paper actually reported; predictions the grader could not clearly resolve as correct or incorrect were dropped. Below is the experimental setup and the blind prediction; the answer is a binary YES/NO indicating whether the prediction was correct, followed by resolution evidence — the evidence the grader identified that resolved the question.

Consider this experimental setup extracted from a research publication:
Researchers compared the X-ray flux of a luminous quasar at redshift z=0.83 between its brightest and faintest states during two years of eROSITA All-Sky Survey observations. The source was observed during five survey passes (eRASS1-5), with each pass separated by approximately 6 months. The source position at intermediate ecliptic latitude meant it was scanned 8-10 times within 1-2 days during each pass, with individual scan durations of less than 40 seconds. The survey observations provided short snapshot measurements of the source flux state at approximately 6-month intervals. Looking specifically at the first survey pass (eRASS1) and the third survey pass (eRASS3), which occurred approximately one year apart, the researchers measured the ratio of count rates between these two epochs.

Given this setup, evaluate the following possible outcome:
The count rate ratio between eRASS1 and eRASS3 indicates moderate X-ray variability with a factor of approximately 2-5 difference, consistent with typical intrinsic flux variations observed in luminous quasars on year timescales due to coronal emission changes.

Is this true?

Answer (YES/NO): NO